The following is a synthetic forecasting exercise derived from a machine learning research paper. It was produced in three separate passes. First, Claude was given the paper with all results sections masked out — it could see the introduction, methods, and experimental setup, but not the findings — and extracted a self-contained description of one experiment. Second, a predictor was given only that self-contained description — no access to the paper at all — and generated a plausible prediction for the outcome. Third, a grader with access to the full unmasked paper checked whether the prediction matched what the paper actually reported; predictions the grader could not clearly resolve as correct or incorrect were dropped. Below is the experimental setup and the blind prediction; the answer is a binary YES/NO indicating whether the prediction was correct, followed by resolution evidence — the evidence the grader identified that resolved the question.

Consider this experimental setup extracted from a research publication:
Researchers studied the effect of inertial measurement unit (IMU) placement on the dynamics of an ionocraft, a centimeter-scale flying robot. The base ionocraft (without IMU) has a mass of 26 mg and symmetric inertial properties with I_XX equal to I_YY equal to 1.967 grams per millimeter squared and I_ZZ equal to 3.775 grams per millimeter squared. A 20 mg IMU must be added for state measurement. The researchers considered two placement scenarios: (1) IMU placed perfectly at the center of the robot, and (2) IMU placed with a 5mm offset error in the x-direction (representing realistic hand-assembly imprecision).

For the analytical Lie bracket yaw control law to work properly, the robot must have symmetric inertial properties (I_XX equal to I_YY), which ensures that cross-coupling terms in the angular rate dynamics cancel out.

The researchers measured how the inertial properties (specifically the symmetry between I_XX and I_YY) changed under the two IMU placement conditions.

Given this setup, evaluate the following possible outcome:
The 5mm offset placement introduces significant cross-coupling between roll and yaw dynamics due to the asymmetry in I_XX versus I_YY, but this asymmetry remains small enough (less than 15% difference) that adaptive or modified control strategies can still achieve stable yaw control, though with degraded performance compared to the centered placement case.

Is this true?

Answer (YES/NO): NO